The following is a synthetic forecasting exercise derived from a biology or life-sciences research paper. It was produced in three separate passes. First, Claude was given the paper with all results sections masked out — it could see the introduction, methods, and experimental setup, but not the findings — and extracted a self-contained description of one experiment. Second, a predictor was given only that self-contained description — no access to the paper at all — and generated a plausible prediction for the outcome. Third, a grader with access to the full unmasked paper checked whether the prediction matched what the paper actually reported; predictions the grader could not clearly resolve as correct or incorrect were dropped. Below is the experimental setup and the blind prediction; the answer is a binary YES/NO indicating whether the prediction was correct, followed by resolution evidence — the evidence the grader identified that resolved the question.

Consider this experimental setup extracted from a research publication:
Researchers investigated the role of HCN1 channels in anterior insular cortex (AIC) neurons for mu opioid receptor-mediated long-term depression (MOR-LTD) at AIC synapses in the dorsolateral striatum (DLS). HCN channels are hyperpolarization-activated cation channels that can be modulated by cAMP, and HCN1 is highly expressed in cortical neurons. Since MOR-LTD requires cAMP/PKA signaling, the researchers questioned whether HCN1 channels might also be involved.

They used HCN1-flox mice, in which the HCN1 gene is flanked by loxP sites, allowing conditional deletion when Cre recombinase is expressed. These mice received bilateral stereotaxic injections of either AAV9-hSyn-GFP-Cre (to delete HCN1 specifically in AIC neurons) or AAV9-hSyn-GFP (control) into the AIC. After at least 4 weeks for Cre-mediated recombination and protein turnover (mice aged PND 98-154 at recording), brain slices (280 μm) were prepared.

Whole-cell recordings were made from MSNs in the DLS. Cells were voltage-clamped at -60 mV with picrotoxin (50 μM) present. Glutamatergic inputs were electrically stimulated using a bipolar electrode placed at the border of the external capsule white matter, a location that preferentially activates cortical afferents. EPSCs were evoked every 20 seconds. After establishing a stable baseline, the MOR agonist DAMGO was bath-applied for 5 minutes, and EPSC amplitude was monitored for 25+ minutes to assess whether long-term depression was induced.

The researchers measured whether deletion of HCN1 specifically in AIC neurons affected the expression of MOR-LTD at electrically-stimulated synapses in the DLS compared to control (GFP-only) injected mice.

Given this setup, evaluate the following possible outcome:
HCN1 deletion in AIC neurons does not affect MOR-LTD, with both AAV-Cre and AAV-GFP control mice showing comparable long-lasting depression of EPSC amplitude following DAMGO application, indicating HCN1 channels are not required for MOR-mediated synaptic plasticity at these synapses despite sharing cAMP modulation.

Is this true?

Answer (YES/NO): NO